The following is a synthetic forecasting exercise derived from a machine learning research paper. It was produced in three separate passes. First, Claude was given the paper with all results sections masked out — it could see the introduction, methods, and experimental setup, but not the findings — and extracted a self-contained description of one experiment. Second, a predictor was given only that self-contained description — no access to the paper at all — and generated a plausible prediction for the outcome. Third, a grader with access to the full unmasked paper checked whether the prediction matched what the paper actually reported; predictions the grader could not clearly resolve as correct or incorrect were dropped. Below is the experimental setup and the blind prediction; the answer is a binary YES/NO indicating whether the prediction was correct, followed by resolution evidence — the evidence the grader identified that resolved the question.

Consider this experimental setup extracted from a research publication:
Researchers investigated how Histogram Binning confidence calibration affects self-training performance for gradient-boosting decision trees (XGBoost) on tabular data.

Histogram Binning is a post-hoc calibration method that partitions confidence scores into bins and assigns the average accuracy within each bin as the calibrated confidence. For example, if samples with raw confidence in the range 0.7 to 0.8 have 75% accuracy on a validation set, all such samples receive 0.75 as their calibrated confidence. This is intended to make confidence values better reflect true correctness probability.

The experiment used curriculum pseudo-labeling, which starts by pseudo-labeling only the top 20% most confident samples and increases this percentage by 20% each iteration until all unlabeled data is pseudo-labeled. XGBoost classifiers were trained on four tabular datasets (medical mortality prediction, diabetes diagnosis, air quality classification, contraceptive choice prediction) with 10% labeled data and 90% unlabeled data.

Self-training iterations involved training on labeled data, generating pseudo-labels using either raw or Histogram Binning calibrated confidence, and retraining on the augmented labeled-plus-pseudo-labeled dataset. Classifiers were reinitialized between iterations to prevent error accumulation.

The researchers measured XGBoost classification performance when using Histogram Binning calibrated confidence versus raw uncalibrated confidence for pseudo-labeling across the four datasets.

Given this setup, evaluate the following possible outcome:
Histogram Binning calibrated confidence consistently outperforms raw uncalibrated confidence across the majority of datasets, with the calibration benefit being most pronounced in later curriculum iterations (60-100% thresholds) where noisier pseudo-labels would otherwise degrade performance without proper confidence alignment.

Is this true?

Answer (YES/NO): NO